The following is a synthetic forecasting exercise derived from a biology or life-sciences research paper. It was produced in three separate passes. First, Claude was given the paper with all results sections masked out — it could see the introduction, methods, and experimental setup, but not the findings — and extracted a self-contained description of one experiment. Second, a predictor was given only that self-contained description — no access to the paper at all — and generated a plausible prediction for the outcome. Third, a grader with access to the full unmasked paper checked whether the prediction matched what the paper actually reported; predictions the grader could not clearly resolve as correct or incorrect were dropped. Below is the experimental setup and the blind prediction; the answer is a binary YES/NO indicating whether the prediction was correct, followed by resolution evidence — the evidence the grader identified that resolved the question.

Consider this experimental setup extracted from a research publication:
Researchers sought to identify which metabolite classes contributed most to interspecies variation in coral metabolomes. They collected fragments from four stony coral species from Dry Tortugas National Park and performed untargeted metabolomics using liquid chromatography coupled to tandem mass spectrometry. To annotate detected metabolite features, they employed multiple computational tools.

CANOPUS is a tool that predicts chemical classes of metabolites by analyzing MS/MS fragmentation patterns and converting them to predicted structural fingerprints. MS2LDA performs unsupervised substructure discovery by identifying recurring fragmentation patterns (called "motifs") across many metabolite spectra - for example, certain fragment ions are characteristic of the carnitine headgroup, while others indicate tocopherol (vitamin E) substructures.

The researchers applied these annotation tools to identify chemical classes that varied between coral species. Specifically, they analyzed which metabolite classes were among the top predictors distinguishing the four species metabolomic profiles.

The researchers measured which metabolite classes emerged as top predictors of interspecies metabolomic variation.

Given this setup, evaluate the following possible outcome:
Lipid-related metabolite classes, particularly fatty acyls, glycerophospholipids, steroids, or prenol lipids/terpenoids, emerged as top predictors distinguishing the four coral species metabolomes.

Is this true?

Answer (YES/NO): NO